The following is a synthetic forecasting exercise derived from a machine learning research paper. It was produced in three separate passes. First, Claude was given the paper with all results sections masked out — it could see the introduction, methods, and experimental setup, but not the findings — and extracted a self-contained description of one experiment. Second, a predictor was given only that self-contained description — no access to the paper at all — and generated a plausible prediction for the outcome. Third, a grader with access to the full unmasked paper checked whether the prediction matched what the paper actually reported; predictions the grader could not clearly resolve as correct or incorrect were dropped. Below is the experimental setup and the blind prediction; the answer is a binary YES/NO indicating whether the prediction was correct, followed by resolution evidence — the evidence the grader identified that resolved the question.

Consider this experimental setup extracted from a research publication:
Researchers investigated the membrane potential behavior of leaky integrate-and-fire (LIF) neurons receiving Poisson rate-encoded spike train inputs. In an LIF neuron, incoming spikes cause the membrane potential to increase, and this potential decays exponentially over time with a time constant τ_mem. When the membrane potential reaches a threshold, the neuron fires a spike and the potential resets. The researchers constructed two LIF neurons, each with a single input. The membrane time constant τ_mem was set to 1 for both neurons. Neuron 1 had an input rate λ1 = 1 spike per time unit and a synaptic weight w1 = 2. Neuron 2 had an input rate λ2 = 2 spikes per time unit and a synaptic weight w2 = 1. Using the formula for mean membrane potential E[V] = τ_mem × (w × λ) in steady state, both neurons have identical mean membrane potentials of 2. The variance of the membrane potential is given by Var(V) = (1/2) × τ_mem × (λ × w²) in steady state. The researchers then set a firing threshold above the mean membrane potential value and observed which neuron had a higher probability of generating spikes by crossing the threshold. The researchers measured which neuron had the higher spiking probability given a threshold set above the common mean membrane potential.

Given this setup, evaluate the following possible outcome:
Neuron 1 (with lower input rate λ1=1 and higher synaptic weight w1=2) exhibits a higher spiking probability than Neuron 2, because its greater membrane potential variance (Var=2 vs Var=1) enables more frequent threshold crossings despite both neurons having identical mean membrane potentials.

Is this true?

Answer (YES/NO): YES